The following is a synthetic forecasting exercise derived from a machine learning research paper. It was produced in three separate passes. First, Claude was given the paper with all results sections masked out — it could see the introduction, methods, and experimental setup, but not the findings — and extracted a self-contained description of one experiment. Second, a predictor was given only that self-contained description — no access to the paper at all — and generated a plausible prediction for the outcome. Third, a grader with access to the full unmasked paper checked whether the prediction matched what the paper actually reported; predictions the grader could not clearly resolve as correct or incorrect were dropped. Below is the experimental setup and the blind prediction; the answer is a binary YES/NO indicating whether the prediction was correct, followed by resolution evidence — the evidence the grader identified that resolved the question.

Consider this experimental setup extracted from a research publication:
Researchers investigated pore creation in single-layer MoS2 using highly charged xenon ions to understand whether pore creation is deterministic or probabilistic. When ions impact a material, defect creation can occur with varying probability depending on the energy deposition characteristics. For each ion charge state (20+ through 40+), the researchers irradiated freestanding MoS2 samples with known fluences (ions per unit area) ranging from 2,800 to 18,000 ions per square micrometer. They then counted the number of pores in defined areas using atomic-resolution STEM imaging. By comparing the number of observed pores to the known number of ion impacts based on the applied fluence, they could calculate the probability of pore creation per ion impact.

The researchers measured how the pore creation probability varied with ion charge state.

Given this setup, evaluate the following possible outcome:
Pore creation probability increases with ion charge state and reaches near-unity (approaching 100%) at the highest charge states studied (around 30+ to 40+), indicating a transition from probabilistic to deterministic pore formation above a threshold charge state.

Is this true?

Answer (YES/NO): NO